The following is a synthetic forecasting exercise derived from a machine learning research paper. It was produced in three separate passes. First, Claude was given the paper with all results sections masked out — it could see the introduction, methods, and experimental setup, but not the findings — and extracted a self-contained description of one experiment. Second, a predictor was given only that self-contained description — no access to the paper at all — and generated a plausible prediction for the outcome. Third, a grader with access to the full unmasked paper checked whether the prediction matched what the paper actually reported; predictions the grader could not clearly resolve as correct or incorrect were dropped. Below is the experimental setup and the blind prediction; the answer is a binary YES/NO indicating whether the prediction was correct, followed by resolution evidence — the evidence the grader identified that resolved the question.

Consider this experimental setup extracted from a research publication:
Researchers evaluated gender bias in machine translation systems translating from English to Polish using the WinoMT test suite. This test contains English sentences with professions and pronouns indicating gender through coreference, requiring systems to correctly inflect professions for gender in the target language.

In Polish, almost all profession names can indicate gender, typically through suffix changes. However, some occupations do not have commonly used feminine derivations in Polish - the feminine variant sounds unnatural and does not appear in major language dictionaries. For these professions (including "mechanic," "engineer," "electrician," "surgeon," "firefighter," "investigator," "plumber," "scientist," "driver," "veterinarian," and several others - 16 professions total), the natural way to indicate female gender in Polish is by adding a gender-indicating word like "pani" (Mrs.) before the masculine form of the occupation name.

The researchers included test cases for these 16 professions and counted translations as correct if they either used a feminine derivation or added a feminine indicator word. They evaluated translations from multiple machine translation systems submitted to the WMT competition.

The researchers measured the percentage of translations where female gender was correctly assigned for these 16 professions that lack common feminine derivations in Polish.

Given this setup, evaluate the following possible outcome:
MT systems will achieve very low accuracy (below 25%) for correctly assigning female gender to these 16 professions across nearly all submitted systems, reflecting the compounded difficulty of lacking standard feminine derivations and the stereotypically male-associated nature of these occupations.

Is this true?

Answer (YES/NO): YES